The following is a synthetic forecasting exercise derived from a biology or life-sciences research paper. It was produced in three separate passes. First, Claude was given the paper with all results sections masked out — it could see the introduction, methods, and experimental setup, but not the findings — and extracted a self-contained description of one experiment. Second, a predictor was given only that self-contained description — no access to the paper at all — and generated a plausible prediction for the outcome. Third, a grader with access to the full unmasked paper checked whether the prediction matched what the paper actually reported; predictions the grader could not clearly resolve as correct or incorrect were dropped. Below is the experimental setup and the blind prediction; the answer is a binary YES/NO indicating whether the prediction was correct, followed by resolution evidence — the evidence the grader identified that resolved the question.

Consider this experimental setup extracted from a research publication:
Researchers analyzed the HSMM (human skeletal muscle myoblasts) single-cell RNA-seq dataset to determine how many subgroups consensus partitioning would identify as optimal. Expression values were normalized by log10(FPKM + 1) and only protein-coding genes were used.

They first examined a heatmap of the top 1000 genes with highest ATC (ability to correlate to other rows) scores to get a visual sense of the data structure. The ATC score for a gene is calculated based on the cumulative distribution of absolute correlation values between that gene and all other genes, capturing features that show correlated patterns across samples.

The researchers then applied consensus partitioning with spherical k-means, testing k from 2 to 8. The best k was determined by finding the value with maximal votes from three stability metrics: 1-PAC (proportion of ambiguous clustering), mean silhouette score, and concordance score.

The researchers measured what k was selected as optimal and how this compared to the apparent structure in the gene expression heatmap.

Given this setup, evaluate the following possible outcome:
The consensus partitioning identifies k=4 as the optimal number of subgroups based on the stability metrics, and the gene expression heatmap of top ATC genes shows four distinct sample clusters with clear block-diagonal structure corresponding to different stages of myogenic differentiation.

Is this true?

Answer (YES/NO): NO